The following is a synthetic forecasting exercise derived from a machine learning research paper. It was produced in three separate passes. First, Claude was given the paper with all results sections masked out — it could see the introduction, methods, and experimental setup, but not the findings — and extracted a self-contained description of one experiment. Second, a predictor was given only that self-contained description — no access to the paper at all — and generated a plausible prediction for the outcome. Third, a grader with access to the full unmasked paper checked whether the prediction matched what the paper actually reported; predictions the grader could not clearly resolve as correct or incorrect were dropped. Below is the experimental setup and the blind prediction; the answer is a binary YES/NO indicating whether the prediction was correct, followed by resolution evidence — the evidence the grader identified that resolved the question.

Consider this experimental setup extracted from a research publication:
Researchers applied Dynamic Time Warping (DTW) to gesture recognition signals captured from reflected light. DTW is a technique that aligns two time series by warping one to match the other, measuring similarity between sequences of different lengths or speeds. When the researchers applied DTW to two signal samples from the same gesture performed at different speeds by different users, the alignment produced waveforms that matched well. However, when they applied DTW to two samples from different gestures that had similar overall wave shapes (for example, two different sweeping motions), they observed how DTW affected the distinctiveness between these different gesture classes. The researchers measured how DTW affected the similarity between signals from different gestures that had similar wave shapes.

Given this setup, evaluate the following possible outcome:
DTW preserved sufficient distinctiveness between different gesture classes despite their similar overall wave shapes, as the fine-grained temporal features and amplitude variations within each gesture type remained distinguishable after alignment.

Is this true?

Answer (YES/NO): NO